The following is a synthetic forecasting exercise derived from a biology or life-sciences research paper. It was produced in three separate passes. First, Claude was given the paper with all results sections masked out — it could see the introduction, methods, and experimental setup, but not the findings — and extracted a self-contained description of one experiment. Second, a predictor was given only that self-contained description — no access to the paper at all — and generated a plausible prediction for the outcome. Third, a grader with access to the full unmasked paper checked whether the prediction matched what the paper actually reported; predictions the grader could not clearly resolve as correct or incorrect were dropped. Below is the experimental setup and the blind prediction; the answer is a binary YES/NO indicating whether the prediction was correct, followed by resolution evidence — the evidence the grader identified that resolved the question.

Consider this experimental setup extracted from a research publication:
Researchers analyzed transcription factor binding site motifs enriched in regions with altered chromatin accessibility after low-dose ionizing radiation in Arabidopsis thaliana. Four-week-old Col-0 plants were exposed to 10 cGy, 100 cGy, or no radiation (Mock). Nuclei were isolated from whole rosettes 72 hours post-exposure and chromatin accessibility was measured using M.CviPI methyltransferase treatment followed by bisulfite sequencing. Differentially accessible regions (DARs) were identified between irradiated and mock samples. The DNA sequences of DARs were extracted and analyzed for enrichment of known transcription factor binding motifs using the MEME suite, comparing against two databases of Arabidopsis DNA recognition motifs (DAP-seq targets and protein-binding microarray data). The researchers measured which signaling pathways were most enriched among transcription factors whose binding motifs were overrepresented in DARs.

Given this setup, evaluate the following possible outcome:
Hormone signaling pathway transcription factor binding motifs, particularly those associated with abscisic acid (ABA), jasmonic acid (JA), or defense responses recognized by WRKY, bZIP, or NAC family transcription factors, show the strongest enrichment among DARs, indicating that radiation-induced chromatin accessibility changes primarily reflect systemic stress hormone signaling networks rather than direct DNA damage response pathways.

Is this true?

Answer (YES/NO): NO